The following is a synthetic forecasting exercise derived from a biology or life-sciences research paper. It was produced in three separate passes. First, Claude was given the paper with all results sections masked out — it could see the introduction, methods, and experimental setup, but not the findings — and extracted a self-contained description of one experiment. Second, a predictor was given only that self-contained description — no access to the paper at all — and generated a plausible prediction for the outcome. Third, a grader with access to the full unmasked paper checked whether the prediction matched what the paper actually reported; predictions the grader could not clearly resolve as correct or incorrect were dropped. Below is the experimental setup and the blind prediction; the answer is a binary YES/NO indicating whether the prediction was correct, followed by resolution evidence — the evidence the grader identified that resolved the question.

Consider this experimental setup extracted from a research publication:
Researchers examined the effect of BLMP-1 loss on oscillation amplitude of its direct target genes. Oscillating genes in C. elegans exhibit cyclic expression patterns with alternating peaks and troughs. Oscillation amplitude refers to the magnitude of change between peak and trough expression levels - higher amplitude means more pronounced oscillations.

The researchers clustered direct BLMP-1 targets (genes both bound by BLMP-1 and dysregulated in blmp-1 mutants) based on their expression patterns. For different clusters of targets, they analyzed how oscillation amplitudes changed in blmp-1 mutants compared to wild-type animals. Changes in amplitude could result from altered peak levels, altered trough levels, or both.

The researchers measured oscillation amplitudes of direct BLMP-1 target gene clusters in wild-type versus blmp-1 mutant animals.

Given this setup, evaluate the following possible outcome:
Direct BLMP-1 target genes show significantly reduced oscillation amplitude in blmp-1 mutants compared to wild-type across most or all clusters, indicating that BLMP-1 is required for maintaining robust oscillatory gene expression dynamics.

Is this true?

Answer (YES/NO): YES